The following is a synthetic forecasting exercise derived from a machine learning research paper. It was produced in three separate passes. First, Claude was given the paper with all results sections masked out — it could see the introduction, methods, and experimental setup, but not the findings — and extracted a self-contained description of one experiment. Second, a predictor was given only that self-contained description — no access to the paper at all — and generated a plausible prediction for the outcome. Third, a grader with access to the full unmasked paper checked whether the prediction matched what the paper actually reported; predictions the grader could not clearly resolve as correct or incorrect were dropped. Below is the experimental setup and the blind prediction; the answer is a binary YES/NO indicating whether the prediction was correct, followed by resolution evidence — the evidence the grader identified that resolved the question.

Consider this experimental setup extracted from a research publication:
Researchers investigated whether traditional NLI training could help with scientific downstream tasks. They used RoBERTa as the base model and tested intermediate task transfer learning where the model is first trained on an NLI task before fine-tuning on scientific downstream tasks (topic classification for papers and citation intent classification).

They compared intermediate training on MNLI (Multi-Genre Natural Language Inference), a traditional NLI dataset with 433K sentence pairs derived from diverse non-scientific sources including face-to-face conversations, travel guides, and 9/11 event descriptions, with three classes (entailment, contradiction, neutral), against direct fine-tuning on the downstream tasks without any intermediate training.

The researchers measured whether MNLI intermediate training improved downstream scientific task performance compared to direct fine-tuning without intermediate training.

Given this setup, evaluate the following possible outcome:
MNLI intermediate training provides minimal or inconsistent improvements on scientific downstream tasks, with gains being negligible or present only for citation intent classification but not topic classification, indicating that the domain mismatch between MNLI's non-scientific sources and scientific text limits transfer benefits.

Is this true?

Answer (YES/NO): NO